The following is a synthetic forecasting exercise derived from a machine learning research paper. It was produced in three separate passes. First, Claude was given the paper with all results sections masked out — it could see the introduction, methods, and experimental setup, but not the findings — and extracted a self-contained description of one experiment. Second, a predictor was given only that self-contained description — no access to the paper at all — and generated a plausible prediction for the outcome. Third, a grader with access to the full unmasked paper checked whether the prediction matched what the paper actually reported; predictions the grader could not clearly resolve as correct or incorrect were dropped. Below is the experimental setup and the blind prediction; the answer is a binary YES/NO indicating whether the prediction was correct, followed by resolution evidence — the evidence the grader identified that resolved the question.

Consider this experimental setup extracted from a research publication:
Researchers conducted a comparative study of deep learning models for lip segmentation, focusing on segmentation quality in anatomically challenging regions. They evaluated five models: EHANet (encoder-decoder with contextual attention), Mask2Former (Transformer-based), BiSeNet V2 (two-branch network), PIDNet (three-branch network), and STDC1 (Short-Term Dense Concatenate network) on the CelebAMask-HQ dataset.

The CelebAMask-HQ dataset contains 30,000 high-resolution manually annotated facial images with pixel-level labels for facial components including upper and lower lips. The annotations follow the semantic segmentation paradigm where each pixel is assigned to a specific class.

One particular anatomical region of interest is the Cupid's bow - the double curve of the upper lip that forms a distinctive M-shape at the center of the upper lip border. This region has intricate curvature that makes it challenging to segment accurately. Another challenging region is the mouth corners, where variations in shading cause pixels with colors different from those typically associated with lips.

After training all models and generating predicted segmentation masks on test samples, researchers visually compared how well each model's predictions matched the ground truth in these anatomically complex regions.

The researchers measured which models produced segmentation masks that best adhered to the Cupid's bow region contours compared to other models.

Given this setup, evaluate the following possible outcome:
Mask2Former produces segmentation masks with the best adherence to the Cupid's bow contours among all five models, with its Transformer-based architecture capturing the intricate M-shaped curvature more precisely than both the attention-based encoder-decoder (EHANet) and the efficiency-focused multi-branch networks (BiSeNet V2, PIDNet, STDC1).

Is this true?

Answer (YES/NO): NO